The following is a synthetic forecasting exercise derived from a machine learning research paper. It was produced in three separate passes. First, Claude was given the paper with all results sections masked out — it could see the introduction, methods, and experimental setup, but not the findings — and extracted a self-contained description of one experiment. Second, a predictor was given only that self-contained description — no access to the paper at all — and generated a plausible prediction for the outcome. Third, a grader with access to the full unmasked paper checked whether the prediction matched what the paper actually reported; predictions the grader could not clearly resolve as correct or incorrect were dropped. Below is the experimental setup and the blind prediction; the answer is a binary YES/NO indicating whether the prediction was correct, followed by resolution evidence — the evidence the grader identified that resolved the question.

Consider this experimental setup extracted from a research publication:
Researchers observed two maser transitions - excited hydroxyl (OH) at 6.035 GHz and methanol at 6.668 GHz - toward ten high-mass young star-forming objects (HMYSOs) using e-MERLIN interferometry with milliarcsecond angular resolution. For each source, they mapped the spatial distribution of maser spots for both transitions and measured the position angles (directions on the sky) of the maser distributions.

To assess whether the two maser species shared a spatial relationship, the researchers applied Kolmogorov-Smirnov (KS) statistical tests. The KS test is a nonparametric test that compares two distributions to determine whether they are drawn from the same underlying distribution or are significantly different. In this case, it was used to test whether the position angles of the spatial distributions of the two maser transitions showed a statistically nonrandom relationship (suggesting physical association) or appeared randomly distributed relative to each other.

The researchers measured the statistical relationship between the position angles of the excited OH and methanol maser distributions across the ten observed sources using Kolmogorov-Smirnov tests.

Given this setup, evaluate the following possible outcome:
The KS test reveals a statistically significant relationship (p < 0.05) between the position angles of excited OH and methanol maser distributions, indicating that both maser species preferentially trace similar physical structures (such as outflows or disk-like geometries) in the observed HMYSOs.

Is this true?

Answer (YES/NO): YES